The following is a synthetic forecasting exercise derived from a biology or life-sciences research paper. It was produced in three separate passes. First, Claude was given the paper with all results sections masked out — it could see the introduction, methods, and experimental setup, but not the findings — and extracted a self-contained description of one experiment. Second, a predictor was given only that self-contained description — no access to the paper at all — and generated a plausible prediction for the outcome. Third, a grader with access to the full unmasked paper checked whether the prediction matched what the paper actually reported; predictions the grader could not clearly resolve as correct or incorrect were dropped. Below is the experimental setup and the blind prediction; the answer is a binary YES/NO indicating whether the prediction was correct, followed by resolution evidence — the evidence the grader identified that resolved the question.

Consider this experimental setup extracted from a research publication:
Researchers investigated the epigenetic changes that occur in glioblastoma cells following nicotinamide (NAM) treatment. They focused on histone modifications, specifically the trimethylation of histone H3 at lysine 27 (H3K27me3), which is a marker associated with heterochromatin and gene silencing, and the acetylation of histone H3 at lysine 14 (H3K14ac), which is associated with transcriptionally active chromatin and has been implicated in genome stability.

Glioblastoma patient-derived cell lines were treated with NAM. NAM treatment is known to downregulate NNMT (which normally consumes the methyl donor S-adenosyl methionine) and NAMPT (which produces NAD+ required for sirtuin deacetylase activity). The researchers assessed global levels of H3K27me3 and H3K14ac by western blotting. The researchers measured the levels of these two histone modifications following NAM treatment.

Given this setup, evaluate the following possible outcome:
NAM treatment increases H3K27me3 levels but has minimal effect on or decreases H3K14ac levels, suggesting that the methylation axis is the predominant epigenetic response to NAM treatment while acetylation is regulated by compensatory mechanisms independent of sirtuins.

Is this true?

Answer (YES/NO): NO